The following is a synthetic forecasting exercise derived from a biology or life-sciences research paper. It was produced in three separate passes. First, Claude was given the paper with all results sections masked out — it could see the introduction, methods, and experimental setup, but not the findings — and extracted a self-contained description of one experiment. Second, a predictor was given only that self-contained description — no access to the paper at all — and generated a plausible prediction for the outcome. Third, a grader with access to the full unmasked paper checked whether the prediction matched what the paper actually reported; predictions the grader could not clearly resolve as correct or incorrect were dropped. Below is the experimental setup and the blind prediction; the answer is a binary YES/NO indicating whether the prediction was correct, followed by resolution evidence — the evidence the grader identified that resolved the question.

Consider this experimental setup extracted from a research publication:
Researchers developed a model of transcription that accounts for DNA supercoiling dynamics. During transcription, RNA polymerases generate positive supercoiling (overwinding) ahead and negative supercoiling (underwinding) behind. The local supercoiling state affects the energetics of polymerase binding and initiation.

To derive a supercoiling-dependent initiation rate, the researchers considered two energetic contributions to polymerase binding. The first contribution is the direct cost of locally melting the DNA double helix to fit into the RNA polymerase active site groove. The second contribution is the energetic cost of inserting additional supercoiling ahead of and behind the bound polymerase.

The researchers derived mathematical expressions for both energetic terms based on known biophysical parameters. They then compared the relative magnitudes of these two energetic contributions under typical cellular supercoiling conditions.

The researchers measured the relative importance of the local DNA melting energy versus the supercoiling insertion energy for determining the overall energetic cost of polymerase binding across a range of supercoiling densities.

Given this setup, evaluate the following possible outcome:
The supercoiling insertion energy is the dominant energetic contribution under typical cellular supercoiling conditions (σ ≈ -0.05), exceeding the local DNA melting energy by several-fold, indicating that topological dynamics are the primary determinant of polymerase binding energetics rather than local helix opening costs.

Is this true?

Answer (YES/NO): YES